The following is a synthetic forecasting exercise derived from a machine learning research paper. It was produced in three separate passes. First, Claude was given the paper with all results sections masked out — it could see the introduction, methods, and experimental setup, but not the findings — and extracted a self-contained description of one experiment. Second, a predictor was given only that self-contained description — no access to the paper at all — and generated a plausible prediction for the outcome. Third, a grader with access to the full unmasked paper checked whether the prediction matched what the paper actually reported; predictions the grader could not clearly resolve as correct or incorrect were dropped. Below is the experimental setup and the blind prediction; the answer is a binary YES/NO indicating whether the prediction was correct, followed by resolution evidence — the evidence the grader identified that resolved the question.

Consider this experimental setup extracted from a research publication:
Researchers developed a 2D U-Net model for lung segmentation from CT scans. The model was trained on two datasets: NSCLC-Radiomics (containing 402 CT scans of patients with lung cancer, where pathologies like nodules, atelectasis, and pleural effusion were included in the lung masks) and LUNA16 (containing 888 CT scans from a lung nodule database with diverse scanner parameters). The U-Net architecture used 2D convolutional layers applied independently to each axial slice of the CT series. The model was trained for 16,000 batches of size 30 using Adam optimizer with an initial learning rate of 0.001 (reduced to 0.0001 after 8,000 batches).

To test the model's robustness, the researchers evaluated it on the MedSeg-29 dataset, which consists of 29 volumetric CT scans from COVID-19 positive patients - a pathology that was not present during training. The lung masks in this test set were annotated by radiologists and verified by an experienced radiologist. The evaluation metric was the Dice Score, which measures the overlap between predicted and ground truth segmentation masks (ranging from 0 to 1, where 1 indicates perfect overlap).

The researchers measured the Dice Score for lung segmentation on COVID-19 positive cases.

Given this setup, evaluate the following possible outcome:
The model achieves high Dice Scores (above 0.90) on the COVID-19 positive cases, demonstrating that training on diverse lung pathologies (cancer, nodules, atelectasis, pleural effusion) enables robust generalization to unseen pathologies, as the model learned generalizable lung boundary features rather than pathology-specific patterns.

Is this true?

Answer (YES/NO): YES